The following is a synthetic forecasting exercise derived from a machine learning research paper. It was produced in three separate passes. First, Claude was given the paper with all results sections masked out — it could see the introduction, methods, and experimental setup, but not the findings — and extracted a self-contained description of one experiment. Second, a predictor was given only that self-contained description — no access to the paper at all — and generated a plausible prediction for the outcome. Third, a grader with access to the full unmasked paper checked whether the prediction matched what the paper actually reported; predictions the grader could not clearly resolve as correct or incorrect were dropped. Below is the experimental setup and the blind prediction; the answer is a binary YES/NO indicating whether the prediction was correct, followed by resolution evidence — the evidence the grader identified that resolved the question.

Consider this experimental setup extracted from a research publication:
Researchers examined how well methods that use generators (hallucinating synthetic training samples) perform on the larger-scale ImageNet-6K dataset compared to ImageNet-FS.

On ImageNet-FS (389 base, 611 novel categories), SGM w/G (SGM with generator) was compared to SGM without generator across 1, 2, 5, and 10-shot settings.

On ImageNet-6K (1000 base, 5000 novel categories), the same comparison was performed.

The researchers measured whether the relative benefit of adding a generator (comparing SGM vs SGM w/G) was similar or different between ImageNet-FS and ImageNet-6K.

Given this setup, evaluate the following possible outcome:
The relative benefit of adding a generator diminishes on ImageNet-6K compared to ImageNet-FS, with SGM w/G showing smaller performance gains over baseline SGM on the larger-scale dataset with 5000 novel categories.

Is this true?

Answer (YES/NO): NO